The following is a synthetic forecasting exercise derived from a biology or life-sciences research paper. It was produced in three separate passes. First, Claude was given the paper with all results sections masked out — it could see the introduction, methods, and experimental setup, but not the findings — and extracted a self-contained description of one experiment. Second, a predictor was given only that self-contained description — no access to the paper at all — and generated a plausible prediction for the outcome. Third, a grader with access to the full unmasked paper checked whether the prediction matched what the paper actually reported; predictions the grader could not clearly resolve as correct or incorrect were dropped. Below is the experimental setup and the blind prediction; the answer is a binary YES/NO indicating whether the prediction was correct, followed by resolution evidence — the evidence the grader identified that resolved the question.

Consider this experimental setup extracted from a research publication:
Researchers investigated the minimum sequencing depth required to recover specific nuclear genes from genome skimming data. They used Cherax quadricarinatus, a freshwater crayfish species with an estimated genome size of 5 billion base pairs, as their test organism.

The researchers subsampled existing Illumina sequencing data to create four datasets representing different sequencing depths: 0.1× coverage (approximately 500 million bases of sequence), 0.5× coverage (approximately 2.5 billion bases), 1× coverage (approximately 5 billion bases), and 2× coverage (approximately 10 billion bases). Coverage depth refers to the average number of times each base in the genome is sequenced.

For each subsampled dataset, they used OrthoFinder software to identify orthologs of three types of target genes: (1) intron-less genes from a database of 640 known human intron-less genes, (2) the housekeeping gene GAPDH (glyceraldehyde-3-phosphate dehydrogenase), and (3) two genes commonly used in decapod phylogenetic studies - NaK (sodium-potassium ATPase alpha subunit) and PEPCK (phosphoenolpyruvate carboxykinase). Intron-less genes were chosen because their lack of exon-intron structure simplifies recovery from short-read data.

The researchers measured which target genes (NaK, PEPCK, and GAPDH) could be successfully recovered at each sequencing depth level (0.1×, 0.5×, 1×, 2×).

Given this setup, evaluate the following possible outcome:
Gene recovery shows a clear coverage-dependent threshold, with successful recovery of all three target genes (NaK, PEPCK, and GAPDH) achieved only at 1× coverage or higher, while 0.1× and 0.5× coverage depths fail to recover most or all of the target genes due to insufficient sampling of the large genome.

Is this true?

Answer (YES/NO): YES